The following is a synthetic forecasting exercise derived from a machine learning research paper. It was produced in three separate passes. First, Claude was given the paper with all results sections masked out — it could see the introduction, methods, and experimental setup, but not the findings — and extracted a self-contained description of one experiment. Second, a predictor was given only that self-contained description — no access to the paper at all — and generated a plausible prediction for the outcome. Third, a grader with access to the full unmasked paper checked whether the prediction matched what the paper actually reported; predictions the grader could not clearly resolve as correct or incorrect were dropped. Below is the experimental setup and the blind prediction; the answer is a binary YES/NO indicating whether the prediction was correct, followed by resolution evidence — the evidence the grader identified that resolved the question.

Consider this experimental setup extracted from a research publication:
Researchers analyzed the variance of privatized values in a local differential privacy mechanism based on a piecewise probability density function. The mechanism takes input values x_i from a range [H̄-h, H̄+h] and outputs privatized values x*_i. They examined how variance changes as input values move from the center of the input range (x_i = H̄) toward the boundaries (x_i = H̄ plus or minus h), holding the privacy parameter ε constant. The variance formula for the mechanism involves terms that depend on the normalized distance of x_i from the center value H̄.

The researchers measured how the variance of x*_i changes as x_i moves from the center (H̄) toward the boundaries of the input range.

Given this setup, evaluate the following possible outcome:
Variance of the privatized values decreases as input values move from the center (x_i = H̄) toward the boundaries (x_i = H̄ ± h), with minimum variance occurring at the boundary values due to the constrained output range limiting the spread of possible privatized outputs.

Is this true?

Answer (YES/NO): NO